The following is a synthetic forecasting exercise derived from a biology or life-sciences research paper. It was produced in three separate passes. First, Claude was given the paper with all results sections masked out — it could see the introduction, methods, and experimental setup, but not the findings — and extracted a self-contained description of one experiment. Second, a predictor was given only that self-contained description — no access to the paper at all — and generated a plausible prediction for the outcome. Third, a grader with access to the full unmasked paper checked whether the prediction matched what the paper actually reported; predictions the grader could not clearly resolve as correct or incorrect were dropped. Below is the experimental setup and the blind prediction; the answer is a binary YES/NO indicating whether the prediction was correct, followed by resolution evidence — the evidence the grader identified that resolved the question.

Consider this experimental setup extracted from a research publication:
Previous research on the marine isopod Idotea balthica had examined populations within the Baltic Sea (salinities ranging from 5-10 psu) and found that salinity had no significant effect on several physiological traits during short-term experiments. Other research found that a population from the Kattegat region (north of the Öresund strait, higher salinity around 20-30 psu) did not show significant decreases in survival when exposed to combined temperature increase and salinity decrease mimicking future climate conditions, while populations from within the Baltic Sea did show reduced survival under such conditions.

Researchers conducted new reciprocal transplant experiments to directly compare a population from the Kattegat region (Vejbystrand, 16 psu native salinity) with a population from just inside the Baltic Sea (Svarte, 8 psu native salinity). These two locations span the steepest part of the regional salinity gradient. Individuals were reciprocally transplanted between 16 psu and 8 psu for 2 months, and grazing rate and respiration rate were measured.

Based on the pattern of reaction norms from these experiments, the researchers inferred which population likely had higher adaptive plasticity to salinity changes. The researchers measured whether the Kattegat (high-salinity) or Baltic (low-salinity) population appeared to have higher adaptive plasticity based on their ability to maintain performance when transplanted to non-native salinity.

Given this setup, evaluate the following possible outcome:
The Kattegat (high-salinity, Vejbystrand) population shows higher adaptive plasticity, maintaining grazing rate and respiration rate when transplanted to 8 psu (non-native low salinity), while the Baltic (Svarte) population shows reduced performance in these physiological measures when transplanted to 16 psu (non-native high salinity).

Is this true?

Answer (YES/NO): YES